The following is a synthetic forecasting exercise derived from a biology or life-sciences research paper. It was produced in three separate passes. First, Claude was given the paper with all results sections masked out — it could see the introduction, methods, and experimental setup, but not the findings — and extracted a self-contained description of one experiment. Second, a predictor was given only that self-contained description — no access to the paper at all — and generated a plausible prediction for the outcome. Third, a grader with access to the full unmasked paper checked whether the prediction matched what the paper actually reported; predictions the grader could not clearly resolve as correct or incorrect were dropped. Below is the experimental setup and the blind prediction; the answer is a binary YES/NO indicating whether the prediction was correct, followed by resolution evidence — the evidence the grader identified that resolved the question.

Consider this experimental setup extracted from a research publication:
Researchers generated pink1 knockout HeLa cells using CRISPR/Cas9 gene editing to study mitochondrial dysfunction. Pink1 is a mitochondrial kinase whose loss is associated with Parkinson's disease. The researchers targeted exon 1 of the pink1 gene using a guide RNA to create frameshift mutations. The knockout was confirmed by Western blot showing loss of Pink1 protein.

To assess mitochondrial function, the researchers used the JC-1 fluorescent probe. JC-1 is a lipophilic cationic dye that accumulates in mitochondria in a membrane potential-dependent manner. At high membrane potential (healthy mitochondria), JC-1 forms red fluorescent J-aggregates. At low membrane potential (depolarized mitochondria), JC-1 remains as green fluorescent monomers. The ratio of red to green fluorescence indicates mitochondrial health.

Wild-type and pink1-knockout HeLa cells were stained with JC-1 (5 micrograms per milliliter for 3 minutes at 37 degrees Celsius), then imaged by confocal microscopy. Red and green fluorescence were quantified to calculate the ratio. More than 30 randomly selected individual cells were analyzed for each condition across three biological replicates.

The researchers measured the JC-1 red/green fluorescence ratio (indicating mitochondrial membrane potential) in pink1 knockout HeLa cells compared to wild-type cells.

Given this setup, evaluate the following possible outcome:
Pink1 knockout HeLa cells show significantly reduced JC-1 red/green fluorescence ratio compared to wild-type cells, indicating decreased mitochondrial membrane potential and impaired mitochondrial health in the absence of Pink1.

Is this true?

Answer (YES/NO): YES